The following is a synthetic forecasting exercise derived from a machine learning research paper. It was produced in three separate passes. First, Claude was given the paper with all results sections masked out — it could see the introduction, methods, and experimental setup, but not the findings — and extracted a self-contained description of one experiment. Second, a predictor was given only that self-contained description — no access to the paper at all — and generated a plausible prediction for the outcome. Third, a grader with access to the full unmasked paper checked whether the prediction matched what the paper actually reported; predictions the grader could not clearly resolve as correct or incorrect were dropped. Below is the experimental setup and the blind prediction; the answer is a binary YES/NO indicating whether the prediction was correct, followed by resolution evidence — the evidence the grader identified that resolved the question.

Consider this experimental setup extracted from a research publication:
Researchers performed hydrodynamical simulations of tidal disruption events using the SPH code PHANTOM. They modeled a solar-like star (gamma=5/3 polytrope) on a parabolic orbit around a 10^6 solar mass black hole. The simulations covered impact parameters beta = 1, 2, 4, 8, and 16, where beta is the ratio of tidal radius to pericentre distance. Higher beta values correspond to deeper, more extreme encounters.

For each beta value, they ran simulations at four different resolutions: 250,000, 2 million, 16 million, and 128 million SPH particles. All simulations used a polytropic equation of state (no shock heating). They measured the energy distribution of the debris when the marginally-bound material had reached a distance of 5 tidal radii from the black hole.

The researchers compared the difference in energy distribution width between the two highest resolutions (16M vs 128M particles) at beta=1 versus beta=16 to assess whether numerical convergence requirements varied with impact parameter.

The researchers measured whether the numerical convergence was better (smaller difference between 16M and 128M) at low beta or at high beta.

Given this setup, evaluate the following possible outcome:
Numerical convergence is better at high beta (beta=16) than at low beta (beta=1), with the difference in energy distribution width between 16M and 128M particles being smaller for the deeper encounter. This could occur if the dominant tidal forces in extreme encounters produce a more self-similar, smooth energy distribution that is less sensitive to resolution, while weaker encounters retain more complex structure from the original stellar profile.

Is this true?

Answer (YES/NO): NO